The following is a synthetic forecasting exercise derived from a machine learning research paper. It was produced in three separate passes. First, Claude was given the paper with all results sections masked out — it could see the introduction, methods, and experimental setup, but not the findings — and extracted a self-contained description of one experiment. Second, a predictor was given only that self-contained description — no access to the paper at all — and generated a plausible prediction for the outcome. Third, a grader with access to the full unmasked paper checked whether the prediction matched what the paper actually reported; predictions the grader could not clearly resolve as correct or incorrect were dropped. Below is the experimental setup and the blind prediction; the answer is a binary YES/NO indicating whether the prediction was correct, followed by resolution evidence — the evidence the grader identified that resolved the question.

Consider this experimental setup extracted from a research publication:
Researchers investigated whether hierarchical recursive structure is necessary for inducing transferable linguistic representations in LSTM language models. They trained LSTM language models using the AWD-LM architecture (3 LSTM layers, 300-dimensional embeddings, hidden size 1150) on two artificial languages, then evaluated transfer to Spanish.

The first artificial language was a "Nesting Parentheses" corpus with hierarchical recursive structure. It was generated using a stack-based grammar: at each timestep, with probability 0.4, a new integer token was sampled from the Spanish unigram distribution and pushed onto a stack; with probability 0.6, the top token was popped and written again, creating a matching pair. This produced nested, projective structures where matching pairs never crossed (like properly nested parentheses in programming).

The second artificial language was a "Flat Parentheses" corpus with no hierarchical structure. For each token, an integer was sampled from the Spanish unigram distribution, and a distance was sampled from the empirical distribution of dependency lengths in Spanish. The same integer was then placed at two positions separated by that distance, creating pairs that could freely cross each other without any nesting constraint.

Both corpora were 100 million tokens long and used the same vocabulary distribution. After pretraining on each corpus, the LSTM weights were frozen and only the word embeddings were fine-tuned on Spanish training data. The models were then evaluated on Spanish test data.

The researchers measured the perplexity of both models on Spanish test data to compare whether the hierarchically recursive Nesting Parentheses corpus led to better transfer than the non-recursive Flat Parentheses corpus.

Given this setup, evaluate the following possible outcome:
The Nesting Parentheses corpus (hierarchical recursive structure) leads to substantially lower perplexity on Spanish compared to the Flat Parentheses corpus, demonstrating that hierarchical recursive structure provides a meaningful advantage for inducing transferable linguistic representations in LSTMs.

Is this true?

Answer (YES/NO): NO